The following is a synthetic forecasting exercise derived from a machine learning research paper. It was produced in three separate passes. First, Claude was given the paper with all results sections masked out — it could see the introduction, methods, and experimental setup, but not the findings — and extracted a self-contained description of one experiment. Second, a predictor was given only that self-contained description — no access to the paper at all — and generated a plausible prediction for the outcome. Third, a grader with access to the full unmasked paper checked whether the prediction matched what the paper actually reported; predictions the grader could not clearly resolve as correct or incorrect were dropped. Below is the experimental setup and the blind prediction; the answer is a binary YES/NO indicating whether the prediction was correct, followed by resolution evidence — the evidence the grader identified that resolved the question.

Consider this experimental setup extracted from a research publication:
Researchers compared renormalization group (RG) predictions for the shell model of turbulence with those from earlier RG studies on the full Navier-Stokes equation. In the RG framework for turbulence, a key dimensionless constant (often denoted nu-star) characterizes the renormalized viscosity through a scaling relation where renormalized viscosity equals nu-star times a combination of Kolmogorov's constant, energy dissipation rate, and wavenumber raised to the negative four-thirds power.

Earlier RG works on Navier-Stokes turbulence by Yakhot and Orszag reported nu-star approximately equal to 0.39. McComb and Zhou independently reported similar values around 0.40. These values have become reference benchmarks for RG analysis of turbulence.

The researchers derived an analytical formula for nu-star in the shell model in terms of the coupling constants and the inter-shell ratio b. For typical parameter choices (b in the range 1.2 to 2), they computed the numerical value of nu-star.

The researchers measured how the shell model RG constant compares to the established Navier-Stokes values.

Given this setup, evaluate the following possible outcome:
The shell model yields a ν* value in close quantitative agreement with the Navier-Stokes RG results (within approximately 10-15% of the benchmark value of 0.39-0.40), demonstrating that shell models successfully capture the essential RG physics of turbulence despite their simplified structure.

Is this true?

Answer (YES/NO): NO